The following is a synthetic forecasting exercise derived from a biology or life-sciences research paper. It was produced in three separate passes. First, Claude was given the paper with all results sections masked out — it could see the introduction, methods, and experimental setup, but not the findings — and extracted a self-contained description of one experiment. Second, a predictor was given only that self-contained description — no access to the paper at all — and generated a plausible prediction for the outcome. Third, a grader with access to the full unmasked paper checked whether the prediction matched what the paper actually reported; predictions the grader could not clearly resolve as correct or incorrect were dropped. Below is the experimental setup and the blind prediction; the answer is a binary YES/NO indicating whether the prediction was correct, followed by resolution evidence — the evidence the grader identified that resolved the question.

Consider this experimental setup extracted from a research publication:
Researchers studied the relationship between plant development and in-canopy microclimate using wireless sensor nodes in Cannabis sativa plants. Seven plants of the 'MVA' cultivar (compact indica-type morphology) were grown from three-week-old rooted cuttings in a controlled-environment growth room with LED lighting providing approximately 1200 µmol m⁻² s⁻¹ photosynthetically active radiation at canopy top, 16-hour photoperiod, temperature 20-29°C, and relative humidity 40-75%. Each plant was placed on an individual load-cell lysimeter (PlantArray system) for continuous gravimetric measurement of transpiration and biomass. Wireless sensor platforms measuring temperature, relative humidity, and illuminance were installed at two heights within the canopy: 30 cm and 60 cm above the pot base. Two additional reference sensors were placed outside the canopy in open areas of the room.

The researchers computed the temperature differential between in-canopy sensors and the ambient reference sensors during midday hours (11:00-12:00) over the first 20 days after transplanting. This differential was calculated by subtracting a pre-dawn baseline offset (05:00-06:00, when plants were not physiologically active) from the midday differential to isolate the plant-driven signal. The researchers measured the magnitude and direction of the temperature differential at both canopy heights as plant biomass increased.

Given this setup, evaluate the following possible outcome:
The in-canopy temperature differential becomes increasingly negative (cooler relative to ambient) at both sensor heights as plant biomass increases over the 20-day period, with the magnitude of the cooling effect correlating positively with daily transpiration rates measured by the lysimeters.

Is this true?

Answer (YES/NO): YES